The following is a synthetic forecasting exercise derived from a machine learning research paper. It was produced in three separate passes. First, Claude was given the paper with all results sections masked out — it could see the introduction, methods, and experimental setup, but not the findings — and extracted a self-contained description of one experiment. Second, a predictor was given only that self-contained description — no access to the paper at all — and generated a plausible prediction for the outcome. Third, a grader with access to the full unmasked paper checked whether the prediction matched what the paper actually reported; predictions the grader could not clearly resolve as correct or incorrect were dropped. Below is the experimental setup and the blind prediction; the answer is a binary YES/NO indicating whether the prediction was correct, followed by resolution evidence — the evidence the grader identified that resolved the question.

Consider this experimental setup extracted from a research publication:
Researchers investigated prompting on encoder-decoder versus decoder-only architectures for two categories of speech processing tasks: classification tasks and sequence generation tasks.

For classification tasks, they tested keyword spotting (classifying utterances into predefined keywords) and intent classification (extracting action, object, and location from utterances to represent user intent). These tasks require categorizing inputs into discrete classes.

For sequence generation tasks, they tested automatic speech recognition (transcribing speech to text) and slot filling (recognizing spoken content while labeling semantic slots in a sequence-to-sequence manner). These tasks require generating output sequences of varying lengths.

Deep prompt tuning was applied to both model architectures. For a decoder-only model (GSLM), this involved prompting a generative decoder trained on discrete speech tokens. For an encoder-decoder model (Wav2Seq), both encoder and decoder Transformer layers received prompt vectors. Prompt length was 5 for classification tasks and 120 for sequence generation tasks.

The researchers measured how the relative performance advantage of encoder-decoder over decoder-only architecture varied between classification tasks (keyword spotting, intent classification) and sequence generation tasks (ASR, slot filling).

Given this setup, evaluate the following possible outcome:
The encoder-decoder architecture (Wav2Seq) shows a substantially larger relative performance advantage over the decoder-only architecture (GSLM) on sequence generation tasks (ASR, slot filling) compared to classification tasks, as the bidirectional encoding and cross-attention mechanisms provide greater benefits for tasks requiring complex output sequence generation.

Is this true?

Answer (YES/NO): YES